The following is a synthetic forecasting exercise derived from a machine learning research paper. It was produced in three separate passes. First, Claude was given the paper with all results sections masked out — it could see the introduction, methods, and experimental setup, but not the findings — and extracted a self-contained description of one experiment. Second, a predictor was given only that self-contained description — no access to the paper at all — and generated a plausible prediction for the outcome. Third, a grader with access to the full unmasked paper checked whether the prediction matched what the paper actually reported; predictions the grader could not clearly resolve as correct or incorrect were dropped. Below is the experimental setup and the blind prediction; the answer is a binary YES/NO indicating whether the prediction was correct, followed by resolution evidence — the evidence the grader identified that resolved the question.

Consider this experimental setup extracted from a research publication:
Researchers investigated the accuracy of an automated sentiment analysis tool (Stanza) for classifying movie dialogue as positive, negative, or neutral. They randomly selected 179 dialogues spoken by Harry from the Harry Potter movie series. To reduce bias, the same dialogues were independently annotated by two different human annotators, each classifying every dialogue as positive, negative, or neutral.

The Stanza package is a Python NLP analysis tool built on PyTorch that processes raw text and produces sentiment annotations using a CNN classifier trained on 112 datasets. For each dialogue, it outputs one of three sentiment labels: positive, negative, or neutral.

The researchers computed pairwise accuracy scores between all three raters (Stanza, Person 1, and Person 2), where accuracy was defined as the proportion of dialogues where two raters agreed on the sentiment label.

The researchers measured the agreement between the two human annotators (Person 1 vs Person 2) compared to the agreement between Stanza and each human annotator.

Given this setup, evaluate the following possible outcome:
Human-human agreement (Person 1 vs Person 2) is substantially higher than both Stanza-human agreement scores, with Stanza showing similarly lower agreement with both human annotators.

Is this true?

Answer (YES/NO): NO